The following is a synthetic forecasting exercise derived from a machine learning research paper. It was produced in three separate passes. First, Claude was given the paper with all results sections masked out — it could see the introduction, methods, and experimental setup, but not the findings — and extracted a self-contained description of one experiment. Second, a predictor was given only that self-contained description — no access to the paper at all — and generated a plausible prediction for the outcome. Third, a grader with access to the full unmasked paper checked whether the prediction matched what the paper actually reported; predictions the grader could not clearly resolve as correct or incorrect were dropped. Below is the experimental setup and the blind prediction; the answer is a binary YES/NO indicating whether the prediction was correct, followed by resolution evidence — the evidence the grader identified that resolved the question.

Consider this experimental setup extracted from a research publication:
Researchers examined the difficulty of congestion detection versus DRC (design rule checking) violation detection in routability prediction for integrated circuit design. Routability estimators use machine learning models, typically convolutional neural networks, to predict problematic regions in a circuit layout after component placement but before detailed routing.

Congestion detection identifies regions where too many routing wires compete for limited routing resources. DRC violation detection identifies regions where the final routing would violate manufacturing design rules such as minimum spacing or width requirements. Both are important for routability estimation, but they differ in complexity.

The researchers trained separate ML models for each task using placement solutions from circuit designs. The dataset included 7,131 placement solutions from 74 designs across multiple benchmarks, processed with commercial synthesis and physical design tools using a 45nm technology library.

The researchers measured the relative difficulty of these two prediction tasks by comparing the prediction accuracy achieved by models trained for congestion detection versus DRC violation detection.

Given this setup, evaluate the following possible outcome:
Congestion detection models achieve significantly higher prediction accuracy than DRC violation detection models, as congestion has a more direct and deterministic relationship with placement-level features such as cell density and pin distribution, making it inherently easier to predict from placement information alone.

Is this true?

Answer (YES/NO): YES